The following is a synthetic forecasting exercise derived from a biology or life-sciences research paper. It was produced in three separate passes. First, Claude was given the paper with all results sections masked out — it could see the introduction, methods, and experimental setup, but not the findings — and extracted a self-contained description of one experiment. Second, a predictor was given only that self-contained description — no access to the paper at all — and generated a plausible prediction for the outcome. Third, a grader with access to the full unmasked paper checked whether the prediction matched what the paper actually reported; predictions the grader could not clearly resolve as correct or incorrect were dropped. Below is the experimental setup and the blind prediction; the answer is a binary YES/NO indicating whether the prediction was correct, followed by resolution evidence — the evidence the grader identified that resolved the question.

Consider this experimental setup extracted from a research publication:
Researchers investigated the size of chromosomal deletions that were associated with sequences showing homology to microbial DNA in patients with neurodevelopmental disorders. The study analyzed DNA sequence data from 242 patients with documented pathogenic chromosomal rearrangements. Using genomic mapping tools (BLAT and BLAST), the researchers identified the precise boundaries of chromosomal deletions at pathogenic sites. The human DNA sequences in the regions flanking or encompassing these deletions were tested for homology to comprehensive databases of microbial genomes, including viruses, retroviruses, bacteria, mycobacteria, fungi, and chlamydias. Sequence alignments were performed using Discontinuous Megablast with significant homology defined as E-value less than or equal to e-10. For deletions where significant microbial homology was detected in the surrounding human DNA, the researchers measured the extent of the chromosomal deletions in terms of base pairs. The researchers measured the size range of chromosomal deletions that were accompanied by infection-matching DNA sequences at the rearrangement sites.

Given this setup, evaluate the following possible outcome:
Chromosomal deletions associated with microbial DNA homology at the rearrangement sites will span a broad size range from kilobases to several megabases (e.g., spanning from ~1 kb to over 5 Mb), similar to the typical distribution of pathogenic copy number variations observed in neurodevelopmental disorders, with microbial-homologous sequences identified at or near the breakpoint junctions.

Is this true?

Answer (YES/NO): YES